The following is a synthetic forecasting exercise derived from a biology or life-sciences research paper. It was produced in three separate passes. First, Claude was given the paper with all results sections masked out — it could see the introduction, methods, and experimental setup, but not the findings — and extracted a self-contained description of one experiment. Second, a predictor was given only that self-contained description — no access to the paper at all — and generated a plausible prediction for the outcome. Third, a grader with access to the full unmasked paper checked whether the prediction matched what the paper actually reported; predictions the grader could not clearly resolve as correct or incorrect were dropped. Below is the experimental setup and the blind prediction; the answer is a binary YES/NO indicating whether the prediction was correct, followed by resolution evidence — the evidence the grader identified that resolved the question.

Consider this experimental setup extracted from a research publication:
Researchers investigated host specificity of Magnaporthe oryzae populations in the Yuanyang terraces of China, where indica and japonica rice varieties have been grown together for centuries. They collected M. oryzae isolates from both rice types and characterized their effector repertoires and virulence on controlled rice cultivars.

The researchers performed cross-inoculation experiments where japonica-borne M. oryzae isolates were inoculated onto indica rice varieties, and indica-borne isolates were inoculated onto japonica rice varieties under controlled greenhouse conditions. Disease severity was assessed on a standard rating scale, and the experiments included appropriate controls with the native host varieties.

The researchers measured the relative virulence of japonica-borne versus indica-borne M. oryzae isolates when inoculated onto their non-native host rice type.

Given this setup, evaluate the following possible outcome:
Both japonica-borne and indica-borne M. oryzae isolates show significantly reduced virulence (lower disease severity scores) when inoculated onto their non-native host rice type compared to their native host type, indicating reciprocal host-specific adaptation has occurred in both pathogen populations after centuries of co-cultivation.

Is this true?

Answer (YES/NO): NO